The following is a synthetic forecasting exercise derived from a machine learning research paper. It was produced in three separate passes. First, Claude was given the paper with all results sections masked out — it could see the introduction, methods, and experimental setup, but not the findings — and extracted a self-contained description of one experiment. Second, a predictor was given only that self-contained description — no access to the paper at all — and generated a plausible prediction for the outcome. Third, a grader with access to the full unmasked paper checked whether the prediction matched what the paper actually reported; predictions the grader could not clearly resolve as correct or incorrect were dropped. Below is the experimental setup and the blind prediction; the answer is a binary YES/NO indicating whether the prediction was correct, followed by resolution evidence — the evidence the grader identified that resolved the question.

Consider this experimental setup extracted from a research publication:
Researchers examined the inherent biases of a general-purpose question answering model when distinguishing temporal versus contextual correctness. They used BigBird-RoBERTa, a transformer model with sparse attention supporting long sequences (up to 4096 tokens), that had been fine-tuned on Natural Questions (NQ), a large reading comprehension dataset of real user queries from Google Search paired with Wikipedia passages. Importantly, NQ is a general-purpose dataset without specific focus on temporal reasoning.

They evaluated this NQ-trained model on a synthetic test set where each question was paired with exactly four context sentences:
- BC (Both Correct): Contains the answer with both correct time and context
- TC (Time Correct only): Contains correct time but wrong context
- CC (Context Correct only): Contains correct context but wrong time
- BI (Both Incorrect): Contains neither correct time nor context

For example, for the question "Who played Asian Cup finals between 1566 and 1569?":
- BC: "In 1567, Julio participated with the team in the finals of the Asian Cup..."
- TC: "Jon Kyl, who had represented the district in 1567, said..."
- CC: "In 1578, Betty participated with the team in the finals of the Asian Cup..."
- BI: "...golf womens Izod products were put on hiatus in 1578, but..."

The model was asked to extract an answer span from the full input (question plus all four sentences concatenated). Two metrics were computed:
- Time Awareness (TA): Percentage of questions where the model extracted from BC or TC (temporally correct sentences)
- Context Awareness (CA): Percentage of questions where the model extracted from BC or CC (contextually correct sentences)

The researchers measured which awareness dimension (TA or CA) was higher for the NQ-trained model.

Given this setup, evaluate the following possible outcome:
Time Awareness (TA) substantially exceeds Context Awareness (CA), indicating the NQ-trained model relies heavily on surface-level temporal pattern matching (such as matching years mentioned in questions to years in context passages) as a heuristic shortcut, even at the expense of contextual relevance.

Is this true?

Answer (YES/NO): NO